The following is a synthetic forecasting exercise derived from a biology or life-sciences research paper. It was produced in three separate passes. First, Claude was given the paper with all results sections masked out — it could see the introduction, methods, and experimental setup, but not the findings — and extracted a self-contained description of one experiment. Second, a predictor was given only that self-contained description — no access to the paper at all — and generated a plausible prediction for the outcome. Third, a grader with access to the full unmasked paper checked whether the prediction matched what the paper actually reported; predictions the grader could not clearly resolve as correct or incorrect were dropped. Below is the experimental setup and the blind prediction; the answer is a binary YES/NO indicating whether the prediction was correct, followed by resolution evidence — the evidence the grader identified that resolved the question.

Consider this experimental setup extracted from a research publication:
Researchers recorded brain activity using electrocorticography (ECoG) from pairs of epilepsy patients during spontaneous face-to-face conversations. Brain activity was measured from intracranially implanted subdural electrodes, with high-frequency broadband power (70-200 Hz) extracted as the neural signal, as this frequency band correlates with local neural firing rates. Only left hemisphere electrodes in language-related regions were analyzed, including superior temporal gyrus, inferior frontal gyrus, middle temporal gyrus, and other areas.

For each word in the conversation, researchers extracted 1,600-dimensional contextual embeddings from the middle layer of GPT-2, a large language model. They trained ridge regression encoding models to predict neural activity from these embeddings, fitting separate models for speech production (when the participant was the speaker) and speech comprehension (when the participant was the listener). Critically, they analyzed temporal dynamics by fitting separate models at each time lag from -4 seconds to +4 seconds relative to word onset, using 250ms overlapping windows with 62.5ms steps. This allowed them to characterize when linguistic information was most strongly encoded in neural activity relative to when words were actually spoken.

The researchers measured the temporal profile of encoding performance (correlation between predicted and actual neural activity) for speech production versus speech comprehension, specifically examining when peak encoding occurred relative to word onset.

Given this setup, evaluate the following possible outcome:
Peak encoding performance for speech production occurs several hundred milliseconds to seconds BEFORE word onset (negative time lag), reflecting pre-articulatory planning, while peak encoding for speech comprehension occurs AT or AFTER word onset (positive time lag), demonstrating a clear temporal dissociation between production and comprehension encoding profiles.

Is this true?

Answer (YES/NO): YES